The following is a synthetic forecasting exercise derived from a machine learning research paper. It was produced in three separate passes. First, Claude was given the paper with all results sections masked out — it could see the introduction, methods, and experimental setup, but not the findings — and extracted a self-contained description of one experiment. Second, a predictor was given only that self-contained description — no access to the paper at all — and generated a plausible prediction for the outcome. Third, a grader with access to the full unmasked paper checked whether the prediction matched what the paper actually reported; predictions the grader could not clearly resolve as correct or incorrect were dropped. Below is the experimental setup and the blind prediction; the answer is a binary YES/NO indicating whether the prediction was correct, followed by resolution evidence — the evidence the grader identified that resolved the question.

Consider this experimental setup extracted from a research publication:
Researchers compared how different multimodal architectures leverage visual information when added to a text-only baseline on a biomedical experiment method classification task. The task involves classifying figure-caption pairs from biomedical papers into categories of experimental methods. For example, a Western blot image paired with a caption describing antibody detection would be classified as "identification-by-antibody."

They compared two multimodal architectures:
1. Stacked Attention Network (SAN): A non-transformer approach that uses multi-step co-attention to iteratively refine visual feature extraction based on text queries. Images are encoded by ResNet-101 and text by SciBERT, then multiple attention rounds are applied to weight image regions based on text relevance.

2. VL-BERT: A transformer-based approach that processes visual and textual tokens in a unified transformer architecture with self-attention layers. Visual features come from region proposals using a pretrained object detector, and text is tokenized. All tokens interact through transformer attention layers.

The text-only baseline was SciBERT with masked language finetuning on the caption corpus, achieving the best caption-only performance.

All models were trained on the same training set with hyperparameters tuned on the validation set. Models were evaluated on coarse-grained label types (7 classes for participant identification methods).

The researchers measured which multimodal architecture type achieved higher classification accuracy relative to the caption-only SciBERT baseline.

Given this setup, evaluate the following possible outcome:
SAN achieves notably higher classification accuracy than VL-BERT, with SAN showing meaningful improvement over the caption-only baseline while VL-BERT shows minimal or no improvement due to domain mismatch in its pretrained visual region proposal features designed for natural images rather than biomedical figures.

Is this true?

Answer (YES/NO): NO